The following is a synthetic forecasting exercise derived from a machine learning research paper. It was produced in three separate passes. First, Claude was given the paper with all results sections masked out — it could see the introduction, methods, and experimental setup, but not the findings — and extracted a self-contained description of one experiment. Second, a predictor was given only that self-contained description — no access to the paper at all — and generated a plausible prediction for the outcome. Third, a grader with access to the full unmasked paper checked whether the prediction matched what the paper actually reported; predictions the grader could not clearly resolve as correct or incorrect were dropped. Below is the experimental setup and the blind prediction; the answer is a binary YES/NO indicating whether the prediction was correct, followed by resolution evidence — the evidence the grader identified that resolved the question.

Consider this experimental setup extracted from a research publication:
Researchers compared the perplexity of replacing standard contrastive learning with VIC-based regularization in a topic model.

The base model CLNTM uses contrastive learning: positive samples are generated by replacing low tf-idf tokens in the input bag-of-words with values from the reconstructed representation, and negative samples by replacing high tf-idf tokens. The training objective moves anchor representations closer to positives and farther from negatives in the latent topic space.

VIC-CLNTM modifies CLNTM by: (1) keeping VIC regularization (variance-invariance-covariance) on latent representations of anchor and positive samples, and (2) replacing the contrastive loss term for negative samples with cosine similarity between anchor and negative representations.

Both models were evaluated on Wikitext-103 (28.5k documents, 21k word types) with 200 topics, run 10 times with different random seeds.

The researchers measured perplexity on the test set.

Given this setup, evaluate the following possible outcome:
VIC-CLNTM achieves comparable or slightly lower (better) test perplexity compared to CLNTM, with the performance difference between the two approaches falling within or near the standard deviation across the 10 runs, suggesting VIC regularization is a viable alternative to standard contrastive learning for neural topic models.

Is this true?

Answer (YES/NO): YES